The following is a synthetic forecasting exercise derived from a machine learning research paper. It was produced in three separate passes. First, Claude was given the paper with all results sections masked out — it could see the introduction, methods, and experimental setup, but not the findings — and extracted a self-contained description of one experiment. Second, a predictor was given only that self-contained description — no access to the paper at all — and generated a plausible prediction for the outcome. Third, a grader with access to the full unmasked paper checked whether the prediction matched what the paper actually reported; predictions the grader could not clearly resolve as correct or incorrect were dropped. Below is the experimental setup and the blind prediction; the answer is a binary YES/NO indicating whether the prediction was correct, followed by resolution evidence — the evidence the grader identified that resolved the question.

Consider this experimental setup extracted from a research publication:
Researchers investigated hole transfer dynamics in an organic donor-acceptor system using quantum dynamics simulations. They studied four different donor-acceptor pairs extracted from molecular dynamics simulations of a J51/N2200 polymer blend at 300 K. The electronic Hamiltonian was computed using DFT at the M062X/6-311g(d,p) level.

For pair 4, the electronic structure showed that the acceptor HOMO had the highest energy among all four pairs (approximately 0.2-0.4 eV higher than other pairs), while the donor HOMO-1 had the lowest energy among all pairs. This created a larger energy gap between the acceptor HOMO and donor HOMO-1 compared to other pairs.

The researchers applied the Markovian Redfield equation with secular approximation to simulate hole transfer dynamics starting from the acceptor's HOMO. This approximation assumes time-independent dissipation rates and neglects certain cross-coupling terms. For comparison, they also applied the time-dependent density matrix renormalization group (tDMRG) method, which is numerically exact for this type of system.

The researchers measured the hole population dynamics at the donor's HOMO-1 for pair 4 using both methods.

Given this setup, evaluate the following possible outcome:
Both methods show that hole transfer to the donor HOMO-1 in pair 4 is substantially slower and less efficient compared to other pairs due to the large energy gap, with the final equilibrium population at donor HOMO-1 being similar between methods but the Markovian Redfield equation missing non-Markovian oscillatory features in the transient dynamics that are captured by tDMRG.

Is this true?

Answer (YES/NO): NO